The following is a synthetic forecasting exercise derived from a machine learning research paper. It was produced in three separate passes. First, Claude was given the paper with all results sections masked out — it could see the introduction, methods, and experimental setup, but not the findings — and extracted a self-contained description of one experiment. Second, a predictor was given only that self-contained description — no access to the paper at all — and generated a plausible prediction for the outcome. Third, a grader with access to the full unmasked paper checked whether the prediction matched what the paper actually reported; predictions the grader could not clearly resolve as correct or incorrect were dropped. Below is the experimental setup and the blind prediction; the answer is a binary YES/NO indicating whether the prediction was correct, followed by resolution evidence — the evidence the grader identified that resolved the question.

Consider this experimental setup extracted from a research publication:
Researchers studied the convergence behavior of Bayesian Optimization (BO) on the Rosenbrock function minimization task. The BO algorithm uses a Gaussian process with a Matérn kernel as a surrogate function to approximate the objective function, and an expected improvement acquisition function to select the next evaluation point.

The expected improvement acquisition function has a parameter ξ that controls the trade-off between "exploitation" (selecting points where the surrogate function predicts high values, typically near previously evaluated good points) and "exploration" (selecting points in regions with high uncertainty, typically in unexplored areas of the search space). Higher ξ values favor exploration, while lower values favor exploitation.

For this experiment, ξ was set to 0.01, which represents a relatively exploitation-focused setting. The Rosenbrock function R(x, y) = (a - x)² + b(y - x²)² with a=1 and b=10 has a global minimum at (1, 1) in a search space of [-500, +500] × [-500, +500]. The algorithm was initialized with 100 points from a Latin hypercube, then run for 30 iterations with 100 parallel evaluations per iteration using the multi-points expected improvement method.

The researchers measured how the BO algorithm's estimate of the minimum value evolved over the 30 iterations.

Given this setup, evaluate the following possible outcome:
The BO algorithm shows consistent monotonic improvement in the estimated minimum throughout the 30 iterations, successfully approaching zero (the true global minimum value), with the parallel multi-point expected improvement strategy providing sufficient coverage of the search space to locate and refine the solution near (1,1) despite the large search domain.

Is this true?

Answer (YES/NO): NO